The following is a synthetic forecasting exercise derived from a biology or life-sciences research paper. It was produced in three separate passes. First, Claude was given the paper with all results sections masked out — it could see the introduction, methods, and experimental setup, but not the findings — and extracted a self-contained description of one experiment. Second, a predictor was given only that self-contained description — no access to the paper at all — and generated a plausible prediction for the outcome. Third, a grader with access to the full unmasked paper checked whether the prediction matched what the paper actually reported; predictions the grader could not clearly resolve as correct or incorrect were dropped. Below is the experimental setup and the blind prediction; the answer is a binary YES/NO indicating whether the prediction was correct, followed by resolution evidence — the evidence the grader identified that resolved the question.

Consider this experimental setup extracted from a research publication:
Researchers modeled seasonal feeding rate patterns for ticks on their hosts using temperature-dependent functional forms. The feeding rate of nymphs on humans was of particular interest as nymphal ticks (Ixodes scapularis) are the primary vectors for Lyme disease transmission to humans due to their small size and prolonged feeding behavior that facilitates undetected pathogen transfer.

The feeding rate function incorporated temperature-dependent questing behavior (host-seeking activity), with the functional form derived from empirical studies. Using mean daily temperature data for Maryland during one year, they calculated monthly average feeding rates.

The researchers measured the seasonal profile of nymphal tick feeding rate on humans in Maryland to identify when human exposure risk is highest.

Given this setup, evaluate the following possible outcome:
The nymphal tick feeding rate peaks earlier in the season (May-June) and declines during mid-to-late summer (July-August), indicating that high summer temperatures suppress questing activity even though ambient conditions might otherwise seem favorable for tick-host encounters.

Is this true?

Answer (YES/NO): YES